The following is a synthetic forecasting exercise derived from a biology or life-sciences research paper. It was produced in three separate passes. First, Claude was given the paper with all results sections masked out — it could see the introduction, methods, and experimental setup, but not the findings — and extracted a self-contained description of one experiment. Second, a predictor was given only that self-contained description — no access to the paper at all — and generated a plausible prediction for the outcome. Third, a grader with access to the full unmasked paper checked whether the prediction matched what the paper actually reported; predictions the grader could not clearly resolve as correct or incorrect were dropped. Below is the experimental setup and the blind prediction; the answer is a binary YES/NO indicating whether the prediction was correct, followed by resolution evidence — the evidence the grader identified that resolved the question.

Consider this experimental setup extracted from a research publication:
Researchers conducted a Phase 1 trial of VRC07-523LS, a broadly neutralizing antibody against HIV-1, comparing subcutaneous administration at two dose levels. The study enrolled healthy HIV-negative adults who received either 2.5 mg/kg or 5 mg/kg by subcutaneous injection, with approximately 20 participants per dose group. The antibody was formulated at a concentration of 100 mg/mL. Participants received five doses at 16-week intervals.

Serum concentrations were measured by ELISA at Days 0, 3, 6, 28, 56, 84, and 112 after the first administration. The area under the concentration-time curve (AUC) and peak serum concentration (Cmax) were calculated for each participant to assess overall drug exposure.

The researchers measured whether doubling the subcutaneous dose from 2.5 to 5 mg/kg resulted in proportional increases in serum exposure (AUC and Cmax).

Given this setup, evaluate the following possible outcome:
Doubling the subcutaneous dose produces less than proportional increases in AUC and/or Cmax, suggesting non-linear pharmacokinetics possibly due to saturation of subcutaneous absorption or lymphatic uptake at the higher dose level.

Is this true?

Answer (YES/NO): NO